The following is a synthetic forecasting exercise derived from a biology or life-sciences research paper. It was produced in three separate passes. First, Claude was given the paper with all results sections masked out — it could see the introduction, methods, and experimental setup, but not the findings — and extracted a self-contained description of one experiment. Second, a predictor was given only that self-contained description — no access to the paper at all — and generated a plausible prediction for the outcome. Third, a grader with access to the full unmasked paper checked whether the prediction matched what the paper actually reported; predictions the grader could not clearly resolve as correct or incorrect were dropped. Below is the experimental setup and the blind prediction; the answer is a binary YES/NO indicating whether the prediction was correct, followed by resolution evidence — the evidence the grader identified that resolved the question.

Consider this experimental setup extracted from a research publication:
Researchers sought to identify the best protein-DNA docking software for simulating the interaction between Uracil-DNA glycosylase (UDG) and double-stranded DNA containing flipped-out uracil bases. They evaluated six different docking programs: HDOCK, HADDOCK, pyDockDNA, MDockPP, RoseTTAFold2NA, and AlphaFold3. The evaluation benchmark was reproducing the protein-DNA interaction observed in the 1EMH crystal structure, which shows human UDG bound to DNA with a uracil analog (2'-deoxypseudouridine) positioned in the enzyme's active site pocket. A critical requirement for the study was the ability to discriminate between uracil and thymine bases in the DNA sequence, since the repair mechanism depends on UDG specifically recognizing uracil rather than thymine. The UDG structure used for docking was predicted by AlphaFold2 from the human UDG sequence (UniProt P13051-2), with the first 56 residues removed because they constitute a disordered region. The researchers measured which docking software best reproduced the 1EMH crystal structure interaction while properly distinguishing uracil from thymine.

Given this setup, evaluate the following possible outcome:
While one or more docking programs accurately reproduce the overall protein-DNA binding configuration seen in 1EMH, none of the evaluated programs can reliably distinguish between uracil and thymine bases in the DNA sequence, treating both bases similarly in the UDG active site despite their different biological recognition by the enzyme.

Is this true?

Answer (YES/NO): NO